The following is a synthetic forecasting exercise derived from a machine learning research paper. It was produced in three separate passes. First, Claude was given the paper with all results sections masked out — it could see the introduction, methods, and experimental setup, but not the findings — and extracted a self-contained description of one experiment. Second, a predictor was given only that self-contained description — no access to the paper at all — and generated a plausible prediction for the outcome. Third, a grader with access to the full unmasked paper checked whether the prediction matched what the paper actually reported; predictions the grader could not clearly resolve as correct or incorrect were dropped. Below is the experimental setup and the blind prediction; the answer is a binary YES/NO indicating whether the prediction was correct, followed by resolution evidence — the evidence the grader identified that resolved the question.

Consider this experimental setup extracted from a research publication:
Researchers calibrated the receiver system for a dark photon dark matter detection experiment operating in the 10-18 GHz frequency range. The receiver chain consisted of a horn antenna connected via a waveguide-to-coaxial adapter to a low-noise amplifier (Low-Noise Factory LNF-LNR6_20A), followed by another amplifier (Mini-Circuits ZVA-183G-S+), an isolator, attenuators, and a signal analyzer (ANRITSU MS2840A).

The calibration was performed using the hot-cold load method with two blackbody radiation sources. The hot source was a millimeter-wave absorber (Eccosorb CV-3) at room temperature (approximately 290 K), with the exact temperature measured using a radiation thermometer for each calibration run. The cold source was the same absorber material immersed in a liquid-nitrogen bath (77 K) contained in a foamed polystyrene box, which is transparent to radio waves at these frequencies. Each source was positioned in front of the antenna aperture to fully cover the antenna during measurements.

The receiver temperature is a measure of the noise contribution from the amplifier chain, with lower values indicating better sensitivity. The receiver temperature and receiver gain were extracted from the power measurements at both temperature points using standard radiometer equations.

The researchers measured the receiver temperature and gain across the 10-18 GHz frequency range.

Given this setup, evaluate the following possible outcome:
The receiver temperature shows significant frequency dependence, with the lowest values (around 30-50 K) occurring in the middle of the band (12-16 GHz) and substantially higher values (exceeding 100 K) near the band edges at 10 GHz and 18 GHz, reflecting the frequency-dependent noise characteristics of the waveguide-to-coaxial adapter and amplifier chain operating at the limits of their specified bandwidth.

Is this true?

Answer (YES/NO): NO